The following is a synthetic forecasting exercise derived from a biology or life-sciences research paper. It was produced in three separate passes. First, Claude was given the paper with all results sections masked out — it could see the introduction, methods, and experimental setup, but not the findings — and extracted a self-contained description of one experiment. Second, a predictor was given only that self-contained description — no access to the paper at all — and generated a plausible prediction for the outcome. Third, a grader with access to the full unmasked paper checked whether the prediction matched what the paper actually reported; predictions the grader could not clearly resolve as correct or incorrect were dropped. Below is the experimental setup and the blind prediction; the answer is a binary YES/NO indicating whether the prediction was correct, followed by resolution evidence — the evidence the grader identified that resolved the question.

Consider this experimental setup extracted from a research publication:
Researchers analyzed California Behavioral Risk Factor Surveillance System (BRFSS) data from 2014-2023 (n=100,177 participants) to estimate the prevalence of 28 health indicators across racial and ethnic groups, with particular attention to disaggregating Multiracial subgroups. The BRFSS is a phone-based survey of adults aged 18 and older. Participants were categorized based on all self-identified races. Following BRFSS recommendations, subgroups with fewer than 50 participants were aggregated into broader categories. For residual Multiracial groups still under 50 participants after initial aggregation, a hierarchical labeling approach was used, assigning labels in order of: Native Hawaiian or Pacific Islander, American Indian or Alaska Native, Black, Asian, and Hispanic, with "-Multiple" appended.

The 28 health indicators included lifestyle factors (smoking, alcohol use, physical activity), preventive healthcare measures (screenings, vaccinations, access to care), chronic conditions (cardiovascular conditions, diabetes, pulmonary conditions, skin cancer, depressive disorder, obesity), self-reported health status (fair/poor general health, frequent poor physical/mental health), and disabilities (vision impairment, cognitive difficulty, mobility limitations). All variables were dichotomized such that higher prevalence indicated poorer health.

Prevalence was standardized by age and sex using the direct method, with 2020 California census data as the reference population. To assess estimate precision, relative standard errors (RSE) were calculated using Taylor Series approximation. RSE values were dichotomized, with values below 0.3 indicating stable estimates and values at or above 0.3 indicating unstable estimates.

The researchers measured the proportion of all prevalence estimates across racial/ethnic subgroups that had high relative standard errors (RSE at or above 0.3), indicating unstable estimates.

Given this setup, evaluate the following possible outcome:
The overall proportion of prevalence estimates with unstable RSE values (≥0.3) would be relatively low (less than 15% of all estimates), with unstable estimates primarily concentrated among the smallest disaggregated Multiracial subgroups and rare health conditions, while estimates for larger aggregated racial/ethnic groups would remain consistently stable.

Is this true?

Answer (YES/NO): NO